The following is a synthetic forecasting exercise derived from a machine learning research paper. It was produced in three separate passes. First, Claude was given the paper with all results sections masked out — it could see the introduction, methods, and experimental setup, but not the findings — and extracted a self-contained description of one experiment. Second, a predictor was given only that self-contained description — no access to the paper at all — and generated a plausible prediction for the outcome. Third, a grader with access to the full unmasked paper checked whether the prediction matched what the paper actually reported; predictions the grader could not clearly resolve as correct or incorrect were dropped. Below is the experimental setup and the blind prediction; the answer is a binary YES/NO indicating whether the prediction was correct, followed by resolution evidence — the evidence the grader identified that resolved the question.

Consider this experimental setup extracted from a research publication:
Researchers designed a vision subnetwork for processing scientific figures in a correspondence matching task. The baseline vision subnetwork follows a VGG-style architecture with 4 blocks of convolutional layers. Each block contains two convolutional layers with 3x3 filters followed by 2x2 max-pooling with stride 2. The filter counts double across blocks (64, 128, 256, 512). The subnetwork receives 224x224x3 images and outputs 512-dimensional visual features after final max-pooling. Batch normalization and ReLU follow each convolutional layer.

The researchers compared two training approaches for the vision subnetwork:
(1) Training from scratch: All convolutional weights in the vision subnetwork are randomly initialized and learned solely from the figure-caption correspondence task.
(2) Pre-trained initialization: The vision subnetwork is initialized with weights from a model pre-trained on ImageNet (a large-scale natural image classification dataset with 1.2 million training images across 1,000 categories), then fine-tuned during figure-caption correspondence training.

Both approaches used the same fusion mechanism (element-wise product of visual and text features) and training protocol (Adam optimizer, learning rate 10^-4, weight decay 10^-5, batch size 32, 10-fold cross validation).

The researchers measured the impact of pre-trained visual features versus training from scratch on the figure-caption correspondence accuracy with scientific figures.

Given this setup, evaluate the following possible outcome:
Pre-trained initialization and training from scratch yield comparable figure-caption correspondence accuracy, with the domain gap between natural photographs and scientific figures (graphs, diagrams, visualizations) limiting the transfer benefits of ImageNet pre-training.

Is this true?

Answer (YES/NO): NO